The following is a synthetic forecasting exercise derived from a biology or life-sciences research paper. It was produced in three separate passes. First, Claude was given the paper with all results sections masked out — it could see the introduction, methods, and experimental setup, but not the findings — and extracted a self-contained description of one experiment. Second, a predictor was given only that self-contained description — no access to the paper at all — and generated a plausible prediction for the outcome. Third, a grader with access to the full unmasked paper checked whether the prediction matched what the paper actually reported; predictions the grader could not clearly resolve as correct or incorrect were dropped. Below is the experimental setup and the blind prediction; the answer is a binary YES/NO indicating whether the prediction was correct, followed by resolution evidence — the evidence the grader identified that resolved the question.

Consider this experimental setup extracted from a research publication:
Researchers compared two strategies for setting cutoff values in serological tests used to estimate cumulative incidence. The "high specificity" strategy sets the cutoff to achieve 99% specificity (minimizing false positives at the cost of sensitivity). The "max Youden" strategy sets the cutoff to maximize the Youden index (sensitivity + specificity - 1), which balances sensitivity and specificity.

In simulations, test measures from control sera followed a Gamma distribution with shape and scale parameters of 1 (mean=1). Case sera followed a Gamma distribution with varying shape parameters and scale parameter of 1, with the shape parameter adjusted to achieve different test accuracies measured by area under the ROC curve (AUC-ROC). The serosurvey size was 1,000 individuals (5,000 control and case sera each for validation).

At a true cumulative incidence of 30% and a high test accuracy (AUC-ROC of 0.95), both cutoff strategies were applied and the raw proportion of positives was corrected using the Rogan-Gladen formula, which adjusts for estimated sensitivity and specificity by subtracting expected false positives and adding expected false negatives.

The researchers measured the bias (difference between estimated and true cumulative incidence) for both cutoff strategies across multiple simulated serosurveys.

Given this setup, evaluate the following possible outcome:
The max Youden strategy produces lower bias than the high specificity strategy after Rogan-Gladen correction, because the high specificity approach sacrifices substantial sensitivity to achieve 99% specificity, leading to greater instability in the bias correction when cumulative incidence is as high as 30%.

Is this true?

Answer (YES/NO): NO